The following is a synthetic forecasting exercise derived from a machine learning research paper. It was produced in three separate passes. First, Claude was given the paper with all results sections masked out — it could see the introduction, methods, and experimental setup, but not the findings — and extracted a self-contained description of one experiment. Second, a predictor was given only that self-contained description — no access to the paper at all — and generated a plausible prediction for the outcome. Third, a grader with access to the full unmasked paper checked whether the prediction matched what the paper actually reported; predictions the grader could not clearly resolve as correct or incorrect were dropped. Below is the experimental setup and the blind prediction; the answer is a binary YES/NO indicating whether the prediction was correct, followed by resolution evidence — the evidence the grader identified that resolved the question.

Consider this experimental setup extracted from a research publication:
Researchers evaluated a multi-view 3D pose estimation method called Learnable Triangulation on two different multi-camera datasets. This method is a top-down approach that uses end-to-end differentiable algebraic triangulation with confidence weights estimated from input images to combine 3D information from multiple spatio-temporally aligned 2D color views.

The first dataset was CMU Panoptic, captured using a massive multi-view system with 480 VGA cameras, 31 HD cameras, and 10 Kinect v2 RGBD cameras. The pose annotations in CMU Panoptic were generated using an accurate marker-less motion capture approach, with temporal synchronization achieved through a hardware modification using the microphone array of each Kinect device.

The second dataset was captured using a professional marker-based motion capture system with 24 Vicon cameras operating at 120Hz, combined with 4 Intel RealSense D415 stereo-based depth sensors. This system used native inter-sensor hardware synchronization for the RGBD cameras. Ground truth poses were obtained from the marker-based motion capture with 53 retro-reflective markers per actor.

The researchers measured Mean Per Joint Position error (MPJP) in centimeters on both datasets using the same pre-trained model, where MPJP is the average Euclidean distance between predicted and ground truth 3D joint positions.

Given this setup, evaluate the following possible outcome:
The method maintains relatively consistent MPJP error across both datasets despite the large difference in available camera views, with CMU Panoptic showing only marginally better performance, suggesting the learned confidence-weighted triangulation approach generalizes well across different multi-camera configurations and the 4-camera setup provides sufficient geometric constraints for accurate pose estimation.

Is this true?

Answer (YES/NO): NO